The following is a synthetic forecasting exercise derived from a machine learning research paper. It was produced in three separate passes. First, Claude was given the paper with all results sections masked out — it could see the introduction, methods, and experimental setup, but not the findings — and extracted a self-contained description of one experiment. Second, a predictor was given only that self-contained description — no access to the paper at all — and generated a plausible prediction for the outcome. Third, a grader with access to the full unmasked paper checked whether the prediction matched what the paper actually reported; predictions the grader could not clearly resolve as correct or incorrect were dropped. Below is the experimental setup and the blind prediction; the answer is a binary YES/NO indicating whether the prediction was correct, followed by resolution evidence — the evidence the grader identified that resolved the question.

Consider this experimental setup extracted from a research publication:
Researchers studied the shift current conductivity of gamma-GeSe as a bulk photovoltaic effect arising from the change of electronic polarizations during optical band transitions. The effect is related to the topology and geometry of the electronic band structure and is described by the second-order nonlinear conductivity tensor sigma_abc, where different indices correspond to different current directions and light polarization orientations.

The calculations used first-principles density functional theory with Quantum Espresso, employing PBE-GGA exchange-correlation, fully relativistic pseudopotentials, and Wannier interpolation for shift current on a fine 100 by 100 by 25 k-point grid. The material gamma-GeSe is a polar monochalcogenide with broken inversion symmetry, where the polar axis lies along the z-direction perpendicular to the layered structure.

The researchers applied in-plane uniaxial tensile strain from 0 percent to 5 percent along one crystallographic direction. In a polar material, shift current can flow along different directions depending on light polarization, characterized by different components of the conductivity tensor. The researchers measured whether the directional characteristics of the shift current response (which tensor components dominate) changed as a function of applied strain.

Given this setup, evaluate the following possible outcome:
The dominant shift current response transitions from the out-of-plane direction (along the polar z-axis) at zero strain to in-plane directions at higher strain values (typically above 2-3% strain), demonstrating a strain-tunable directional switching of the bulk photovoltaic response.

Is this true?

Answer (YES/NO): NO